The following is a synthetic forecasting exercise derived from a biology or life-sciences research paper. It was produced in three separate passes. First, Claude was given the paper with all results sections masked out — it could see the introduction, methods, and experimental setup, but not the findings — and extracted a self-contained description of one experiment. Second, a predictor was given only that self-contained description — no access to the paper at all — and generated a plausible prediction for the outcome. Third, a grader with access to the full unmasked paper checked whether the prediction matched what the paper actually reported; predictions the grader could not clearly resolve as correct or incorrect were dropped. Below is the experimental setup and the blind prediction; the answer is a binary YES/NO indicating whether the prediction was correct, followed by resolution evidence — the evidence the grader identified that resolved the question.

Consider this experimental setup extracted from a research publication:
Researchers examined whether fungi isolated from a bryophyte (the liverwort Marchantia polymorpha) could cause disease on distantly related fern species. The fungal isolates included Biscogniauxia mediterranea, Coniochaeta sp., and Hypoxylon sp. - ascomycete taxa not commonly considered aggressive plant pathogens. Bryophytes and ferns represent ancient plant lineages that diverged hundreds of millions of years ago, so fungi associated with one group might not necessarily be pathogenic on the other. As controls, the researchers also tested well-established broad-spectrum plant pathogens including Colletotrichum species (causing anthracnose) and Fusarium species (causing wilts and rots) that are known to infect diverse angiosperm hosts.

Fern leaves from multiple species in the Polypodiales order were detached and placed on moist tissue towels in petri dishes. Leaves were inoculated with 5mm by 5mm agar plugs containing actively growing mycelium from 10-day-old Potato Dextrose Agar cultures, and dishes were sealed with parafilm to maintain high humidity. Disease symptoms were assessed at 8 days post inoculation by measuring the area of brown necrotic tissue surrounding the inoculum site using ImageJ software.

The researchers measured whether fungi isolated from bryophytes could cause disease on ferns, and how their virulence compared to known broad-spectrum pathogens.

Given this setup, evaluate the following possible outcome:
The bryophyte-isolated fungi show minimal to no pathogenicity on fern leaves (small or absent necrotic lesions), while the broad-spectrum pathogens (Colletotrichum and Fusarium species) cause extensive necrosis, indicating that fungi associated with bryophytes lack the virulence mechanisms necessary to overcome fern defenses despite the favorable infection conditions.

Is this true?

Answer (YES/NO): YES